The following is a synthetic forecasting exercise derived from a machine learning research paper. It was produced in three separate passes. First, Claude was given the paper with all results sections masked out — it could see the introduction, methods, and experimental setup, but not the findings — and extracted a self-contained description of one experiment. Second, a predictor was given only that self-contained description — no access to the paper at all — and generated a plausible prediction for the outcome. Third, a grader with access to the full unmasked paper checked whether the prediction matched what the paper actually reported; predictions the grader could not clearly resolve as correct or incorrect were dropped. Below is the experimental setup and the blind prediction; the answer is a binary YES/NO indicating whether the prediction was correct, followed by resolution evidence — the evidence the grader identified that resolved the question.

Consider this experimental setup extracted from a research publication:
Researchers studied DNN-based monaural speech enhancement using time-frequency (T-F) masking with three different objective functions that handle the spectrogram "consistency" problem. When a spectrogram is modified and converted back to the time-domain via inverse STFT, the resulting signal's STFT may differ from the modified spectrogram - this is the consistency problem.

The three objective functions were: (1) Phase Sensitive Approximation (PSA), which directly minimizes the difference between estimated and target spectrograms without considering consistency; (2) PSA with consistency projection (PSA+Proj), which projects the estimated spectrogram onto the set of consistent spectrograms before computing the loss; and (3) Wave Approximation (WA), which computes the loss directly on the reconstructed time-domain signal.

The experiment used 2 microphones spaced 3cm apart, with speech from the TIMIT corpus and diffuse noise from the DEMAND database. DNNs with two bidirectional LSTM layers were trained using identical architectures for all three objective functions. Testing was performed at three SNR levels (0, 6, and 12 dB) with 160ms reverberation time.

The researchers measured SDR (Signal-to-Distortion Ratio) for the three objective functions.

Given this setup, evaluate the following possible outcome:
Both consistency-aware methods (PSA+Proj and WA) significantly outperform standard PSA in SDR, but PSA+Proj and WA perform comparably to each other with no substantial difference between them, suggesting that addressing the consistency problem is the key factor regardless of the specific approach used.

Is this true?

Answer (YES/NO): NO